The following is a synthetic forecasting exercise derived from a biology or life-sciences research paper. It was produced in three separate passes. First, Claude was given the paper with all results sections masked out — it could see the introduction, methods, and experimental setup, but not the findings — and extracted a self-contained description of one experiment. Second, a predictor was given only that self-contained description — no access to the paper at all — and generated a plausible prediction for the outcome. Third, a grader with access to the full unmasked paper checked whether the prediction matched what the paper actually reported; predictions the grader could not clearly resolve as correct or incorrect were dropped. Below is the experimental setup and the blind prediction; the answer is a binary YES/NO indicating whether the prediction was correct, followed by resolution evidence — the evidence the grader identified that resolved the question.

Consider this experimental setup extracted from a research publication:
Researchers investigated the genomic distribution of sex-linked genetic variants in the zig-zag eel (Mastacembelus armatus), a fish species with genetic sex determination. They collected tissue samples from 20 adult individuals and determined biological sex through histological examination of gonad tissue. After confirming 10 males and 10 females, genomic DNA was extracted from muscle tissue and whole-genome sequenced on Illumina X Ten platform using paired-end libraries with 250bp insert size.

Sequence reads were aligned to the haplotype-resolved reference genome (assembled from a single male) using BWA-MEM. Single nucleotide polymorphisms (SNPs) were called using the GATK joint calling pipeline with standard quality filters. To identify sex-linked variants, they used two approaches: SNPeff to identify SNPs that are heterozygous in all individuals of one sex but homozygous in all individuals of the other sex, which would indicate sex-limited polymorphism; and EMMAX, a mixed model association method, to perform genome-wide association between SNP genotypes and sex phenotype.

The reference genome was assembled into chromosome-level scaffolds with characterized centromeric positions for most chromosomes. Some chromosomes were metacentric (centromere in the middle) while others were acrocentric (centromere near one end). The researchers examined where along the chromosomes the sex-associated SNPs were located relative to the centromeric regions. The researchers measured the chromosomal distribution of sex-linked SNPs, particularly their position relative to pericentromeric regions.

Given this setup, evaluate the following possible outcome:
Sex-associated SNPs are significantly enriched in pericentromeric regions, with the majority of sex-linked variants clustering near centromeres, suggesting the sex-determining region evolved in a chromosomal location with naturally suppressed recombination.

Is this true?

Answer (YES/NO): YES